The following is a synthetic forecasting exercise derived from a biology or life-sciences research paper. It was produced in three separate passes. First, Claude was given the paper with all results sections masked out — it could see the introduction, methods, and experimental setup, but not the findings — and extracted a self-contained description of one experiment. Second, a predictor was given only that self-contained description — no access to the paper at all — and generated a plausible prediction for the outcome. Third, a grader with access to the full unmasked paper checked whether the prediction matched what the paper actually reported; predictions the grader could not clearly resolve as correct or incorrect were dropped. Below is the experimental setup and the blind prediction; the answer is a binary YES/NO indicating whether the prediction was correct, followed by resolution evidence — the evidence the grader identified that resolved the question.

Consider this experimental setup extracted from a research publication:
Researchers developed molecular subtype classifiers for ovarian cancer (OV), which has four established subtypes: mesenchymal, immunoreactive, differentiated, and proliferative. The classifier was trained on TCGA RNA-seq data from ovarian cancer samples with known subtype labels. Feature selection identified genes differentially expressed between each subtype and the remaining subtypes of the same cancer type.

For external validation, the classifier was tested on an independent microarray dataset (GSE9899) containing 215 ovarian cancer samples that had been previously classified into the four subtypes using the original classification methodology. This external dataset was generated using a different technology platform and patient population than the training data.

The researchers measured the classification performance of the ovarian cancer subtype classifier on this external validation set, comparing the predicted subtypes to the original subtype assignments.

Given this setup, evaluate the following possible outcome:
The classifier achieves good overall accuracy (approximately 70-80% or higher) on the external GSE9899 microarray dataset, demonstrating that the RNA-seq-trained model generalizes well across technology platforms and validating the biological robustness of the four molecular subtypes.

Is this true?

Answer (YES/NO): YES